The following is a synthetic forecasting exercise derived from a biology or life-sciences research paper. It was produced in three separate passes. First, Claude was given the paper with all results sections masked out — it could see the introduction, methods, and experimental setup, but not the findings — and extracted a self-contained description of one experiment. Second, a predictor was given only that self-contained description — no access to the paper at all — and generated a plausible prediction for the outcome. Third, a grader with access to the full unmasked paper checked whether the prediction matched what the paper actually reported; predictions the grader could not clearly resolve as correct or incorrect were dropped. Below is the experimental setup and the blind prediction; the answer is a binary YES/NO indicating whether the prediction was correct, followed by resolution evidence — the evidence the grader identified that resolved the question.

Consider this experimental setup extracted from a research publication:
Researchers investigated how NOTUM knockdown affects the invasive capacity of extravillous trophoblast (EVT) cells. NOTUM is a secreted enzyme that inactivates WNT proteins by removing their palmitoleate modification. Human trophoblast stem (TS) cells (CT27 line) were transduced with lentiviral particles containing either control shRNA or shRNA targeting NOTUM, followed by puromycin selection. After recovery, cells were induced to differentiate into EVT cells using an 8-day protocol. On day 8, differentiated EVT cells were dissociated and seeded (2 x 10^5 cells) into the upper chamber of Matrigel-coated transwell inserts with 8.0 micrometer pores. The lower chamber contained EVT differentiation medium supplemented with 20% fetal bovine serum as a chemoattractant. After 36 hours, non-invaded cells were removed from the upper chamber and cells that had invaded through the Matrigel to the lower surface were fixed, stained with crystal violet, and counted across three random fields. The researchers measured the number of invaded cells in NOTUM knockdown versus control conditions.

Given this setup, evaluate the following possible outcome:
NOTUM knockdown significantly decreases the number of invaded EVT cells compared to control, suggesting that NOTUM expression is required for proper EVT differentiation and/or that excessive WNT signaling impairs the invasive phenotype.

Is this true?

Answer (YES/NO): YES